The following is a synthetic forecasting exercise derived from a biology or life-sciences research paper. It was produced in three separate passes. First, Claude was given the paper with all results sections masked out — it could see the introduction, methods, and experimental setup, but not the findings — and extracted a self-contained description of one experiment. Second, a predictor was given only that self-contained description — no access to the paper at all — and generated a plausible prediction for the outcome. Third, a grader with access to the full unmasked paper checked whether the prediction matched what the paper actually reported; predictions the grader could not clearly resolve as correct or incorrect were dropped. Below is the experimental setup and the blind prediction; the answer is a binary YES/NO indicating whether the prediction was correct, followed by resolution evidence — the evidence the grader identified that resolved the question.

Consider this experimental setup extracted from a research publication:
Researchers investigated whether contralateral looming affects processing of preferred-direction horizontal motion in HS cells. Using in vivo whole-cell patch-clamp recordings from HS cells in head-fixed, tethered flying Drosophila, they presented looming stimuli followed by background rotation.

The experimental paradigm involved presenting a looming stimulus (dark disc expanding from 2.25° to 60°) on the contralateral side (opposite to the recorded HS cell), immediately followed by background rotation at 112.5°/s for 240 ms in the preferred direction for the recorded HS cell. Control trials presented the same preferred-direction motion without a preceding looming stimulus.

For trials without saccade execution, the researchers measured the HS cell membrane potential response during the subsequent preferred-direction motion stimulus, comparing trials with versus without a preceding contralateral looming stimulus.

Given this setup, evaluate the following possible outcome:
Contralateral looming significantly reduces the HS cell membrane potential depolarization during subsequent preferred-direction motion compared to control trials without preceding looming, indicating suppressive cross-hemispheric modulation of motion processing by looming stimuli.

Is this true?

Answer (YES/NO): NO